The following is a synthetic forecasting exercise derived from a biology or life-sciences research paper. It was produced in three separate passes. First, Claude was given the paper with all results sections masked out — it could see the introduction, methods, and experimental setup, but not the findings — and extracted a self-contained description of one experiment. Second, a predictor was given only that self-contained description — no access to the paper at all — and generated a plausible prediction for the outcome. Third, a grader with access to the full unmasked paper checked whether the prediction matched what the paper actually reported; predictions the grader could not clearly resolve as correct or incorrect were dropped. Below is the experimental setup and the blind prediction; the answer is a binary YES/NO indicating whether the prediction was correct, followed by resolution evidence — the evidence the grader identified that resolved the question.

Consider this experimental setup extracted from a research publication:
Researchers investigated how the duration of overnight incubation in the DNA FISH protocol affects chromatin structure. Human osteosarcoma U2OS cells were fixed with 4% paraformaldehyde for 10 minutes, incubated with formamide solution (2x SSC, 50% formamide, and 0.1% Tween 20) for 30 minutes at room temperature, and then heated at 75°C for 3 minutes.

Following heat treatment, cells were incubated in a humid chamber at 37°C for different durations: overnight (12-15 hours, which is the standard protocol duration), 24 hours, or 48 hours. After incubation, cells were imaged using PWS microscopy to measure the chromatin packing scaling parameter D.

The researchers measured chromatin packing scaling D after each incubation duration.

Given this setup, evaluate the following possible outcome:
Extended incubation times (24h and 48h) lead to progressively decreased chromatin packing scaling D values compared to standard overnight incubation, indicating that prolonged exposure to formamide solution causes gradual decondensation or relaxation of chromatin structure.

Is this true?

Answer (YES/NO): NO